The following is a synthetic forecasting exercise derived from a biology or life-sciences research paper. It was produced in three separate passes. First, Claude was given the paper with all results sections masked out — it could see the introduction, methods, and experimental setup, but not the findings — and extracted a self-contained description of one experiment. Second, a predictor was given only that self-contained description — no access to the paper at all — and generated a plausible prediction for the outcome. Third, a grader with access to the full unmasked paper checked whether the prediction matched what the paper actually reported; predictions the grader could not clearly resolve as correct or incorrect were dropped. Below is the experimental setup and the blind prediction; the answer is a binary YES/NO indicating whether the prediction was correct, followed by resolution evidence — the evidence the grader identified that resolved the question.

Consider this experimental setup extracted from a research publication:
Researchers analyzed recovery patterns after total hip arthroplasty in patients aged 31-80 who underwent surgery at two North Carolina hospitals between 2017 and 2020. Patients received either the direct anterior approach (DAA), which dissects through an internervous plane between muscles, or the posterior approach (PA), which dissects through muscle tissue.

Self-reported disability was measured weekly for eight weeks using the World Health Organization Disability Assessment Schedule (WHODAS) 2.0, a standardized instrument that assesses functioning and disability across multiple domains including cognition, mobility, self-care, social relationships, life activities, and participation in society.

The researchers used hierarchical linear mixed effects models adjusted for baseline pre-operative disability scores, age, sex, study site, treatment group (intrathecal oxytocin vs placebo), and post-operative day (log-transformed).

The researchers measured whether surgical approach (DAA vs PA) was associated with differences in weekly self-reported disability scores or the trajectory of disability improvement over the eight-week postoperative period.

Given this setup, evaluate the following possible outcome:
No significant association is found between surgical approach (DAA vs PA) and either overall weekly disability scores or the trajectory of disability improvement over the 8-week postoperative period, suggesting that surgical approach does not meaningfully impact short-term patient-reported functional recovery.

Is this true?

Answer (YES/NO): YES